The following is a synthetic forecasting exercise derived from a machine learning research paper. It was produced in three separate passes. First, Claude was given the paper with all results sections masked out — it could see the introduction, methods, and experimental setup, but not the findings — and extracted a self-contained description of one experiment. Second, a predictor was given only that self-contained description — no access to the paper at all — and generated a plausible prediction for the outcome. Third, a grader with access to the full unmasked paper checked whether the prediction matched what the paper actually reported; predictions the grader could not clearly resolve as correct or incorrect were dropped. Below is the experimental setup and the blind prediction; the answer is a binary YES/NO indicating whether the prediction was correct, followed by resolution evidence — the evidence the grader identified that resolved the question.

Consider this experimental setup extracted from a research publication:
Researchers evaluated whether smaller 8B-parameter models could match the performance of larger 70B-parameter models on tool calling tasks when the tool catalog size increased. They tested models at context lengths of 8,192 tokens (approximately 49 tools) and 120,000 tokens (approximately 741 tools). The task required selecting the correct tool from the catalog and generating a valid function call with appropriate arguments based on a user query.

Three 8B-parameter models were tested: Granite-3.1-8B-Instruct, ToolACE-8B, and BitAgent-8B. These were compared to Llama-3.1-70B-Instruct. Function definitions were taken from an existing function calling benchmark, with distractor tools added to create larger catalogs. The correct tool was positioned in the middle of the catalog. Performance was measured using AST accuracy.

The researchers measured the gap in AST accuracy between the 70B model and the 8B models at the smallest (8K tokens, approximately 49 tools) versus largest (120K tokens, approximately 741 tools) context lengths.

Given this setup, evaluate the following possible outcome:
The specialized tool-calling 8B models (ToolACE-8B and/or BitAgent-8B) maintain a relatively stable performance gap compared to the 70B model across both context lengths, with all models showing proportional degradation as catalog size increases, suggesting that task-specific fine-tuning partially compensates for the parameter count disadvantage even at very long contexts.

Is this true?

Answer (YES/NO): NO